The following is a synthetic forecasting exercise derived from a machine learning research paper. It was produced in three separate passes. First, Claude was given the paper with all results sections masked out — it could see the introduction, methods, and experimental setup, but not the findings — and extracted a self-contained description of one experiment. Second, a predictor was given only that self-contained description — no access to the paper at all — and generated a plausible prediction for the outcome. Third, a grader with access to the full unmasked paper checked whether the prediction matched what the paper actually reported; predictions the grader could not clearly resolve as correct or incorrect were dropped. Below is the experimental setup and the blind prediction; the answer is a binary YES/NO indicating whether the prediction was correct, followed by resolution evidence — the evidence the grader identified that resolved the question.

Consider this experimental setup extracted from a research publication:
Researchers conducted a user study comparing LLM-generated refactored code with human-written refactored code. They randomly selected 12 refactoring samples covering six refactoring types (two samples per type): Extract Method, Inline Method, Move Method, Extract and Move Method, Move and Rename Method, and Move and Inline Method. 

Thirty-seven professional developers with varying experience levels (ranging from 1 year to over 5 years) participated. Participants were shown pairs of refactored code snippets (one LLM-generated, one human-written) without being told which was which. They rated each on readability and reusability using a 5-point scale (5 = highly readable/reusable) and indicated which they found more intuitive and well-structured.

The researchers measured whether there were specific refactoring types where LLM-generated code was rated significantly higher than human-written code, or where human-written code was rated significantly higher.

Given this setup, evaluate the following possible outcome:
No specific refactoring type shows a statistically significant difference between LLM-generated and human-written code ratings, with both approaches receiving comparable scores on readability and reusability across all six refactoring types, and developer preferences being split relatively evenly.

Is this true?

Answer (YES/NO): NO